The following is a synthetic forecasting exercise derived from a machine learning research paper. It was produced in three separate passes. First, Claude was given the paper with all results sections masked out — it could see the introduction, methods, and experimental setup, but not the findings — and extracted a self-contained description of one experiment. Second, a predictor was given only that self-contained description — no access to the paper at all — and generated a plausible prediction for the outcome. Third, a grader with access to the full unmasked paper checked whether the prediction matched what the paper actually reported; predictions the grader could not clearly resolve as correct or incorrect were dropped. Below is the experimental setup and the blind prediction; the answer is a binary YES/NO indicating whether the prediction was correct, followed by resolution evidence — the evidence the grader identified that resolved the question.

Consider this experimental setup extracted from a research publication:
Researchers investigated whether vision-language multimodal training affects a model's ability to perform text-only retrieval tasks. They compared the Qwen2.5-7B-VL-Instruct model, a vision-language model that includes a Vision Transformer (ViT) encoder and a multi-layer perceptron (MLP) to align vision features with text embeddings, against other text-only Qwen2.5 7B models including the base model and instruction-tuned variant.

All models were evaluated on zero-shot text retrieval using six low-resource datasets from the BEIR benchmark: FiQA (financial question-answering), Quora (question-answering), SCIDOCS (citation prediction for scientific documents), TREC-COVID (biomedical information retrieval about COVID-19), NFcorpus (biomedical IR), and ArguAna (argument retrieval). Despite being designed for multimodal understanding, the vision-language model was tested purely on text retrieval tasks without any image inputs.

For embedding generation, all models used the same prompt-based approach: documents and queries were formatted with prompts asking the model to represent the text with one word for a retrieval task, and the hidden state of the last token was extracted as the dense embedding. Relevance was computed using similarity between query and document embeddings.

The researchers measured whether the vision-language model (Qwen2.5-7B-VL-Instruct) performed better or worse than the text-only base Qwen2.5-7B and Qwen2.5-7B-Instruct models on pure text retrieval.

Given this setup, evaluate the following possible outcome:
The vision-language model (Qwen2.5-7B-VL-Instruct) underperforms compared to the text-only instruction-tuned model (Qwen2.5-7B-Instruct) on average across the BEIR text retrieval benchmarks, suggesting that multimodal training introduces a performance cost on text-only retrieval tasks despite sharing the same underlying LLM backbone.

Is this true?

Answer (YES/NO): NO